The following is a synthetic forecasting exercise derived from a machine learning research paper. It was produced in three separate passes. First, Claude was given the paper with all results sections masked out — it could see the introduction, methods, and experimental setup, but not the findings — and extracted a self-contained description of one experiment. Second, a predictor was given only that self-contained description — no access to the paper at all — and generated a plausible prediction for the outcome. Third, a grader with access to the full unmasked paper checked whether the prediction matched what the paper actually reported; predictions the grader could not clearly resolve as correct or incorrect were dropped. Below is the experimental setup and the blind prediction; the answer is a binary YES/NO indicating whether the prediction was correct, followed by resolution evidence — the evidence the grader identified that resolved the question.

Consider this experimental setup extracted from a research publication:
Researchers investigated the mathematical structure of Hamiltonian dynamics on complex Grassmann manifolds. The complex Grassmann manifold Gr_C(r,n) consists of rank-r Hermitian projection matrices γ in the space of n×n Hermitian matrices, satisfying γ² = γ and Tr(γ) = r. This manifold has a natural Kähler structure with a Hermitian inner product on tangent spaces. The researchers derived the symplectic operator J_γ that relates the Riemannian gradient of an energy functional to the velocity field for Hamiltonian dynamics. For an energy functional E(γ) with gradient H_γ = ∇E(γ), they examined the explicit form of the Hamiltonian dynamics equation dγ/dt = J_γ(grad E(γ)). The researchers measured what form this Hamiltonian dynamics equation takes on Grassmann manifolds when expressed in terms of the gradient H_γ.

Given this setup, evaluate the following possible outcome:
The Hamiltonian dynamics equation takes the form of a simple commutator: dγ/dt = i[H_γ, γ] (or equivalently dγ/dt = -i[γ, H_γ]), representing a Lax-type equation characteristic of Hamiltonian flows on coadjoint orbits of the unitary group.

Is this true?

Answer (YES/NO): NO